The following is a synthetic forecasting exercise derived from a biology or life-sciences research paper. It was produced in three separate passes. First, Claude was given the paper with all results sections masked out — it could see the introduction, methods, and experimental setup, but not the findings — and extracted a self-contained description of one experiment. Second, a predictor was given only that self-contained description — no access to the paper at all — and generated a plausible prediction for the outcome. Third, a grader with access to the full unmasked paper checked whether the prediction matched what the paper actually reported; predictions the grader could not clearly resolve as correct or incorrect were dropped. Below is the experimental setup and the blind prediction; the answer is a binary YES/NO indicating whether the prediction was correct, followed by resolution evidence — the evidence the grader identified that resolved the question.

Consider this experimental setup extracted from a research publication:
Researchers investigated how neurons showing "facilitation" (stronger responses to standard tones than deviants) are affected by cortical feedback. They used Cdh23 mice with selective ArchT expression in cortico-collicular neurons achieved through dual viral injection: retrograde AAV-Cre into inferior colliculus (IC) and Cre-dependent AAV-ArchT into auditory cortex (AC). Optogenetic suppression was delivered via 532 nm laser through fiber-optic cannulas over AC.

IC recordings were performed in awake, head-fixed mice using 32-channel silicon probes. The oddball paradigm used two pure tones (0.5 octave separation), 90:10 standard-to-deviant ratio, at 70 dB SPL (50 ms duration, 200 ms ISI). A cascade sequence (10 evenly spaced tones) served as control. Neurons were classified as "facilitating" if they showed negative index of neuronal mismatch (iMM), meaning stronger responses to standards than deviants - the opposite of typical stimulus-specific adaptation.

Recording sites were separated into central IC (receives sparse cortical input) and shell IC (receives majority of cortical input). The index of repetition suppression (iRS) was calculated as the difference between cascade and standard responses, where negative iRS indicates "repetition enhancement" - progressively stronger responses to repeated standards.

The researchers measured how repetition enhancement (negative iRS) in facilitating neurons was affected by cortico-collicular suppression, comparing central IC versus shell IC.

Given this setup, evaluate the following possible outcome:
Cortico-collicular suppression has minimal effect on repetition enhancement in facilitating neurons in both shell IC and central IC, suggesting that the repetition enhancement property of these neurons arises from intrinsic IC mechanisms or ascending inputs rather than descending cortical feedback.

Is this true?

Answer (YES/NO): NO